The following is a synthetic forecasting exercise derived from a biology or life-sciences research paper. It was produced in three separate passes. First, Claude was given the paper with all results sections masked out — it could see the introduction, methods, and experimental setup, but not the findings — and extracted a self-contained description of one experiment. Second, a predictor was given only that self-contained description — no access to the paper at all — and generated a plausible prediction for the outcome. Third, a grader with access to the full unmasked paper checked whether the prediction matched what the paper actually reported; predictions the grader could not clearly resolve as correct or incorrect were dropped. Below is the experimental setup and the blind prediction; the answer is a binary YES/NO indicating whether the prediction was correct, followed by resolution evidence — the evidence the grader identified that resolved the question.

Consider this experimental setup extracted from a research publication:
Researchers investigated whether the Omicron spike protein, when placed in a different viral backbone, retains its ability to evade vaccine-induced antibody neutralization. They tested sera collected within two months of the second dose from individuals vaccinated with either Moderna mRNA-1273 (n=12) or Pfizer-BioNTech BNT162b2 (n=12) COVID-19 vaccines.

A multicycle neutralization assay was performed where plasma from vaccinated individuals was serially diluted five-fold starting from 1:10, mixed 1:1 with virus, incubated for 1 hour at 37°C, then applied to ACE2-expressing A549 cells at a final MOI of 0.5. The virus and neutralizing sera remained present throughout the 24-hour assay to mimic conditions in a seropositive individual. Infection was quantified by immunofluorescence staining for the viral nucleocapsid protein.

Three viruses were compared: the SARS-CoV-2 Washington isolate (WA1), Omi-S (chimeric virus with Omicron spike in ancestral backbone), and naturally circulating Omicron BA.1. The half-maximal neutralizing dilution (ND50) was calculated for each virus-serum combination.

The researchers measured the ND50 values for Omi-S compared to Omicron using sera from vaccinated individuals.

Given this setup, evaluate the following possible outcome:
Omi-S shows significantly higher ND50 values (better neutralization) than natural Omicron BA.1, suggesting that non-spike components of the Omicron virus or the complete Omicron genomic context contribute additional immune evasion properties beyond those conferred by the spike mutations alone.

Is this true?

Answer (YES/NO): NO